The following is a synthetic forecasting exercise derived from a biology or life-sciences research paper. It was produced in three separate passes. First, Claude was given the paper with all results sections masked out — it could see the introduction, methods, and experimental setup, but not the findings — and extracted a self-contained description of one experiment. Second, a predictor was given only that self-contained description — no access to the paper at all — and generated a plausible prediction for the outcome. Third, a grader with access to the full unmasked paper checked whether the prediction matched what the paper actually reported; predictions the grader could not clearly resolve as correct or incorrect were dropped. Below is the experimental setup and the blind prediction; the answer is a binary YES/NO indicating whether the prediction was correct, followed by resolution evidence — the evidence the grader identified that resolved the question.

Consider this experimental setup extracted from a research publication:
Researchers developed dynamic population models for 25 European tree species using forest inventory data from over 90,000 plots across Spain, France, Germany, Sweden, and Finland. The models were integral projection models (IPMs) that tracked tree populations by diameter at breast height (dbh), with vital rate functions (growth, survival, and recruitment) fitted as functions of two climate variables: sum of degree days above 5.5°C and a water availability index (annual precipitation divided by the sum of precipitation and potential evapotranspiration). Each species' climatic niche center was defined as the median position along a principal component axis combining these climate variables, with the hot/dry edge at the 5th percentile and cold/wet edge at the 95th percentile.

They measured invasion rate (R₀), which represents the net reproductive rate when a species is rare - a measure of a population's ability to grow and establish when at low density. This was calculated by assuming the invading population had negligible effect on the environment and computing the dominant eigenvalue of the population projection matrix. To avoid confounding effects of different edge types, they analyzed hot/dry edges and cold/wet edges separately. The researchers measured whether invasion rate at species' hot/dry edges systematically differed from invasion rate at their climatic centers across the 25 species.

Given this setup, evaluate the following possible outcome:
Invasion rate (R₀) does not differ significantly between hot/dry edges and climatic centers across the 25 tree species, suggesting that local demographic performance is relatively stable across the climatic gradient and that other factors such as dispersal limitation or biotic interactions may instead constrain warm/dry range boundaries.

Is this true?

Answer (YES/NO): NO